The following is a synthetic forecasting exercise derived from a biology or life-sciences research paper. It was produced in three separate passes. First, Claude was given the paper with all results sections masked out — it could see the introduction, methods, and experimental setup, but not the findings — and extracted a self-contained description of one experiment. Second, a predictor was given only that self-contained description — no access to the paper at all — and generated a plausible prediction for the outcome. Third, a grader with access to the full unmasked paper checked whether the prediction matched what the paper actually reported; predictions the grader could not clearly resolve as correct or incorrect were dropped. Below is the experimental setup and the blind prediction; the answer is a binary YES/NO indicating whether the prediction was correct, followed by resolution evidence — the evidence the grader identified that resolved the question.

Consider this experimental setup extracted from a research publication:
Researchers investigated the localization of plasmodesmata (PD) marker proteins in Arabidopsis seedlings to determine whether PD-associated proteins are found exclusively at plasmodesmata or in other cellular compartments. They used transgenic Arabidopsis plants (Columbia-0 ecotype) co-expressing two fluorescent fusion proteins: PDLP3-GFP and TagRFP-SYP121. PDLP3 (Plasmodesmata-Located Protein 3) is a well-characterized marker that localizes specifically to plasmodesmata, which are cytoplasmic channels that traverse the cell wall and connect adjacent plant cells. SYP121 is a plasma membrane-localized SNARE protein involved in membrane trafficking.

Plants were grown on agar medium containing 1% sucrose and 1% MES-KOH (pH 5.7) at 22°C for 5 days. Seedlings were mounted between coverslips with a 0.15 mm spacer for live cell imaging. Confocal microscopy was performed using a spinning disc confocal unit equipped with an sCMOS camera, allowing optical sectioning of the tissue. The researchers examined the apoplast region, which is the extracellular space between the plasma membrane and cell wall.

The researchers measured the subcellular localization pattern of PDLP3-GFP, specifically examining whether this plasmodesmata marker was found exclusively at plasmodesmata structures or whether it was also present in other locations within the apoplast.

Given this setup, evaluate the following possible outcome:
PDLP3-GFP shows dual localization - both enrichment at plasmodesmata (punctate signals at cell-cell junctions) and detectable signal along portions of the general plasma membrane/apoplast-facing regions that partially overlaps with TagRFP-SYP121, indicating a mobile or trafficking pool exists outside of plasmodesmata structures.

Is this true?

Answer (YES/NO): NO